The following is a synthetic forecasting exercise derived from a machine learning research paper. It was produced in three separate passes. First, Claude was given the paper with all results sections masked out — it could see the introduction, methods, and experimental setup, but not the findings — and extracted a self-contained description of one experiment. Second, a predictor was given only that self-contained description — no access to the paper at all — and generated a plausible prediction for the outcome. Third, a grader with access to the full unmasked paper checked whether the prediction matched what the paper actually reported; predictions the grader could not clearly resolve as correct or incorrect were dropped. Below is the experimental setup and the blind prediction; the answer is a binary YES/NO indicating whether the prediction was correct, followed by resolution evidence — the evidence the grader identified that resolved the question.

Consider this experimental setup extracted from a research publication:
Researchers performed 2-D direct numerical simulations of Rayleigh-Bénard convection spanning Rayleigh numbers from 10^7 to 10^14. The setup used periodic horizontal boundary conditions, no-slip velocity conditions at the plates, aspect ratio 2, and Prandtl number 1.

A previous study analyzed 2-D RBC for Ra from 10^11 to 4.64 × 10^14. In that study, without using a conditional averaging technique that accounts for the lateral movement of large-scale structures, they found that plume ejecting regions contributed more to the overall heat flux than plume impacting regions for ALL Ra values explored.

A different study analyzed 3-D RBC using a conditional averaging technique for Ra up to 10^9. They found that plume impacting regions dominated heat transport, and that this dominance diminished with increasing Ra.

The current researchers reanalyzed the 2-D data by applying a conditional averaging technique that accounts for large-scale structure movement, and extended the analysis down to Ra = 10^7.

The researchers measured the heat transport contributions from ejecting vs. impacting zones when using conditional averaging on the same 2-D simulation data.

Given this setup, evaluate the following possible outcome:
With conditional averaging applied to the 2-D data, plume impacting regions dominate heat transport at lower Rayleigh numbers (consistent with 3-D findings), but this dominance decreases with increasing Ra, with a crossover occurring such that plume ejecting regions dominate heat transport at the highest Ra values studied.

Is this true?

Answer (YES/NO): YES